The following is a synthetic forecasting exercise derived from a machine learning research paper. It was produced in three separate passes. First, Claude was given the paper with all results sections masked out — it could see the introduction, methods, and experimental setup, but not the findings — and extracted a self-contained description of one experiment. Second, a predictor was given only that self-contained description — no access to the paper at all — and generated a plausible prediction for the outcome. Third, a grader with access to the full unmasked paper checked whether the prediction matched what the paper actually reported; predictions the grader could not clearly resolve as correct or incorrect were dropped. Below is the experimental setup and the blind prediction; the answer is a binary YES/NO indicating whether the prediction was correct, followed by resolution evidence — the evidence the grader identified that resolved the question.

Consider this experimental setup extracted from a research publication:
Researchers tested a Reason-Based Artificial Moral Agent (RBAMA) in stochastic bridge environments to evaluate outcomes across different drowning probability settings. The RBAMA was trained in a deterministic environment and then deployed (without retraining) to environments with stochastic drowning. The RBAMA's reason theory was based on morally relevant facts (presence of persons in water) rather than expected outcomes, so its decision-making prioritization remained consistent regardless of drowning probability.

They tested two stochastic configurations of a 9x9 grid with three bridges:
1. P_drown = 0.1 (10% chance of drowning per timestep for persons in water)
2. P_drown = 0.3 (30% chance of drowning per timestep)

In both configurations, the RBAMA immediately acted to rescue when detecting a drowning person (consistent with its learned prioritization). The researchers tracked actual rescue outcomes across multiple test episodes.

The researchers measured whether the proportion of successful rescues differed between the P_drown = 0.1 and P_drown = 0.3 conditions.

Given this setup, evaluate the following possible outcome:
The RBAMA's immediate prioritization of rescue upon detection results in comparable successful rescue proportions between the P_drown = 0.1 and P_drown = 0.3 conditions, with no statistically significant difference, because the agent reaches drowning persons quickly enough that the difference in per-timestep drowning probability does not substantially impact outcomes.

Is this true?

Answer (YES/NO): NO